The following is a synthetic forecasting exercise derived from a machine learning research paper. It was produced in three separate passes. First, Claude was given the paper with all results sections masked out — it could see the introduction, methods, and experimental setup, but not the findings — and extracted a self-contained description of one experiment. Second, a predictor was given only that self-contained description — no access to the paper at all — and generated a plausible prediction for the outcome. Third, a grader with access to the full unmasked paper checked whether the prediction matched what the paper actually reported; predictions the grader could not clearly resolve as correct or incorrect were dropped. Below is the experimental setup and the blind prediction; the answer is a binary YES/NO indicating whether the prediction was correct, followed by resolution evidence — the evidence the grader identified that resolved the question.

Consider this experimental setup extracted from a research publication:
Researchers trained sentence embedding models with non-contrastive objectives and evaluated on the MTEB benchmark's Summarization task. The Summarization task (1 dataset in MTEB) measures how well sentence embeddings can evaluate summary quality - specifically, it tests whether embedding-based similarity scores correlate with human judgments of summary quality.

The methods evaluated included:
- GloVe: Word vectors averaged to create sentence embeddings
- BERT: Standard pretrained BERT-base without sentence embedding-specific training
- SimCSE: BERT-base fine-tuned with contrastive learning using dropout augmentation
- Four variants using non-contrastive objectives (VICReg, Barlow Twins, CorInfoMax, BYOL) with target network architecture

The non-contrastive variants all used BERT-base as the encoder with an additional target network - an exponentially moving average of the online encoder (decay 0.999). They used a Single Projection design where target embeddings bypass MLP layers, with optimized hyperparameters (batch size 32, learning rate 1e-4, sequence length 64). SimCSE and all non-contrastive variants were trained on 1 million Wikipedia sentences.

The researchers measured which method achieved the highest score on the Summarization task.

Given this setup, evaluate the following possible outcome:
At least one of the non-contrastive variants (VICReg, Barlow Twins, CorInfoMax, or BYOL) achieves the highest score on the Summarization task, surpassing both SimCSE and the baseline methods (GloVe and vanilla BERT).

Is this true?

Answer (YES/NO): NO